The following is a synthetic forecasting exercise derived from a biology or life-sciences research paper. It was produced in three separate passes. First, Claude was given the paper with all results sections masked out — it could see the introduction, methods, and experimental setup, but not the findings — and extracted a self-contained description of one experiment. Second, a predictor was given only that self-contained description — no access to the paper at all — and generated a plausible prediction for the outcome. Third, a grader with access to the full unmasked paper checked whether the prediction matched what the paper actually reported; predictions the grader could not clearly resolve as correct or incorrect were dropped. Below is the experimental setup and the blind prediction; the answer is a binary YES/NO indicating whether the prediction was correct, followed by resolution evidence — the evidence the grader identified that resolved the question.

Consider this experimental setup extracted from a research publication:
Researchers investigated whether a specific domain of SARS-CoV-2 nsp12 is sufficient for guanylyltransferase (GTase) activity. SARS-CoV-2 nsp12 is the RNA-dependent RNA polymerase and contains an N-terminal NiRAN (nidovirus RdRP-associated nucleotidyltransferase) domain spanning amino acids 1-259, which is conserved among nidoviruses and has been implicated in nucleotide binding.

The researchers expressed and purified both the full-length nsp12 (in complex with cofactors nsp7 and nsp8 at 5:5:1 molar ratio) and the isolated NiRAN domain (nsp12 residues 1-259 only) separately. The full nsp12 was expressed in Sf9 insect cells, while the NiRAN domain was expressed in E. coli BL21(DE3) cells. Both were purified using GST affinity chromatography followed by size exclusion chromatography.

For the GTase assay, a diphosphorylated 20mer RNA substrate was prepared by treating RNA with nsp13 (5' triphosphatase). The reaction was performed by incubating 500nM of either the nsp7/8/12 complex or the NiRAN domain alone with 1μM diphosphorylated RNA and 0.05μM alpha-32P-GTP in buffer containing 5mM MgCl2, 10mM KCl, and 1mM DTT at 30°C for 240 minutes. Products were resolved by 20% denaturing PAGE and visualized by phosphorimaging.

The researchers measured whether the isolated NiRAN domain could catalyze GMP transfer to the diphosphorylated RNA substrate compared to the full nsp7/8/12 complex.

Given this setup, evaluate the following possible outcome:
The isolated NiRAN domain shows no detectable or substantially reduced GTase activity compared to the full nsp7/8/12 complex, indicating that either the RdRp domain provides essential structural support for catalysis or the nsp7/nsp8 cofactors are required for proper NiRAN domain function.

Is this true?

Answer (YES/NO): NO